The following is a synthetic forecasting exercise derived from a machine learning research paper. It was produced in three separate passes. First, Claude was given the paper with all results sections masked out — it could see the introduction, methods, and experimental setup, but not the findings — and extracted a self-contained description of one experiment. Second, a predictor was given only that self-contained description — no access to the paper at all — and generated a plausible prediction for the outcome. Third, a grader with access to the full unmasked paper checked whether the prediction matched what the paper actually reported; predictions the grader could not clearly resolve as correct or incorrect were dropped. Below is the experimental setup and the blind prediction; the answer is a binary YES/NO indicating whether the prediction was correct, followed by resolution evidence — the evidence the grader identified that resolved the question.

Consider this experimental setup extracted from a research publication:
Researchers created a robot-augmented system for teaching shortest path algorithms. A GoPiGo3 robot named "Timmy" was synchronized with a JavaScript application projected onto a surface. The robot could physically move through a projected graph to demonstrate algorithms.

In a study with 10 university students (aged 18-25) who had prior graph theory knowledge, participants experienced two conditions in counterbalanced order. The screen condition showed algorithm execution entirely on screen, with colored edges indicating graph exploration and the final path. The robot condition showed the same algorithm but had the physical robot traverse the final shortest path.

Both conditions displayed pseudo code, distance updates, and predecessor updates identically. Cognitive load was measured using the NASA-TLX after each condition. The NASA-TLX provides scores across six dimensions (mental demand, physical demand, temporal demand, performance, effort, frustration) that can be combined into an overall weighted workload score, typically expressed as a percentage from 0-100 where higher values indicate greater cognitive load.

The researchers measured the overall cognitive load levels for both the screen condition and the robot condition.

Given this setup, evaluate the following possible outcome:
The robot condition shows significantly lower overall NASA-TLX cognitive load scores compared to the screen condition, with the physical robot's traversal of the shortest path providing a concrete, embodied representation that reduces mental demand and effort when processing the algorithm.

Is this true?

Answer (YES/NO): NO